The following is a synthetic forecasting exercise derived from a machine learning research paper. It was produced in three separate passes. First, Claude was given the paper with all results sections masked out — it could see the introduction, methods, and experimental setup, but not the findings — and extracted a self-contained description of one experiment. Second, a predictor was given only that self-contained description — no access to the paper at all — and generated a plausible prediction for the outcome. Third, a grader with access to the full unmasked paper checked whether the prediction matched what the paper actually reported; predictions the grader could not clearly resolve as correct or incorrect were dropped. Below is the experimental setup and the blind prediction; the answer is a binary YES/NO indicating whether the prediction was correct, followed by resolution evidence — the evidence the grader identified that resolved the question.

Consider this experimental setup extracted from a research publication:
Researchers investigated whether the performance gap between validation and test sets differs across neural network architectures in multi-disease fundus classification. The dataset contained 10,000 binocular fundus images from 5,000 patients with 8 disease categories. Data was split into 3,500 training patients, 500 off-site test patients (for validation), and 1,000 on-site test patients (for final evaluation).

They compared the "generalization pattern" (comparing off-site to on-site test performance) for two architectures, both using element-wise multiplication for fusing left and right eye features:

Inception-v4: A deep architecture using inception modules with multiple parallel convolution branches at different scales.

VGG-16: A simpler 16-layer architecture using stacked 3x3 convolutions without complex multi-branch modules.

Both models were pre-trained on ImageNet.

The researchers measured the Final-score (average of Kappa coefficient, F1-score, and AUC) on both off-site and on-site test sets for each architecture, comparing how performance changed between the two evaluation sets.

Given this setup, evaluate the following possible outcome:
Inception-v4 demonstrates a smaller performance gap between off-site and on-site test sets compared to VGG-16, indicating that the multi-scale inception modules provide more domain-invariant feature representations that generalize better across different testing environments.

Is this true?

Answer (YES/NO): NO